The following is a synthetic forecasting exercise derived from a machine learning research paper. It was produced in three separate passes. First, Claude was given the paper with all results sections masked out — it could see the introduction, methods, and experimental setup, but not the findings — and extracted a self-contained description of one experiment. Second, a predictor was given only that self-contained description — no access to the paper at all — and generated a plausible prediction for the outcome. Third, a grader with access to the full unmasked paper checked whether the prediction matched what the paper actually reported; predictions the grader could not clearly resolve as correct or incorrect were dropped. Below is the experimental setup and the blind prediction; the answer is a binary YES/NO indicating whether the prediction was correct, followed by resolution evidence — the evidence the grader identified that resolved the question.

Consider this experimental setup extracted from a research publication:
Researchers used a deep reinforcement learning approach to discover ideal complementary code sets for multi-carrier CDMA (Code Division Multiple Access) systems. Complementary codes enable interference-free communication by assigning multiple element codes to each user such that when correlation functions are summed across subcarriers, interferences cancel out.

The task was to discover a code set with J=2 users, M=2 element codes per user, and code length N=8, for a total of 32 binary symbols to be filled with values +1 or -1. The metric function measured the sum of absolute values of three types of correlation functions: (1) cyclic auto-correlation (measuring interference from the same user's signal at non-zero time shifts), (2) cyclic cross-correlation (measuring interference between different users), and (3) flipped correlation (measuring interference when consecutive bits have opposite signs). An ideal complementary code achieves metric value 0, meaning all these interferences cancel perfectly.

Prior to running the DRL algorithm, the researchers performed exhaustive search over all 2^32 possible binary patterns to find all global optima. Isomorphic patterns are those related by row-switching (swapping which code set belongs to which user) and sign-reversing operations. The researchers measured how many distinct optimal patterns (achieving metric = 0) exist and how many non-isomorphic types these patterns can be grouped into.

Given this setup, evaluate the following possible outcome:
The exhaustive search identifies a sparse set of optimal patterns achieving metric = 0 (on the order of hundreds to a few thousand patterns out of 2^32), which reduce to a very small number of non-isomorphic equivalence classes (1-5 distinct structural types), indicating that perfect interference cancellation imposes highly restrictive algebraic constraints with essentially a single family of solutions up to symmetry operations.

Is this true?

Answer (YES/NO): NO